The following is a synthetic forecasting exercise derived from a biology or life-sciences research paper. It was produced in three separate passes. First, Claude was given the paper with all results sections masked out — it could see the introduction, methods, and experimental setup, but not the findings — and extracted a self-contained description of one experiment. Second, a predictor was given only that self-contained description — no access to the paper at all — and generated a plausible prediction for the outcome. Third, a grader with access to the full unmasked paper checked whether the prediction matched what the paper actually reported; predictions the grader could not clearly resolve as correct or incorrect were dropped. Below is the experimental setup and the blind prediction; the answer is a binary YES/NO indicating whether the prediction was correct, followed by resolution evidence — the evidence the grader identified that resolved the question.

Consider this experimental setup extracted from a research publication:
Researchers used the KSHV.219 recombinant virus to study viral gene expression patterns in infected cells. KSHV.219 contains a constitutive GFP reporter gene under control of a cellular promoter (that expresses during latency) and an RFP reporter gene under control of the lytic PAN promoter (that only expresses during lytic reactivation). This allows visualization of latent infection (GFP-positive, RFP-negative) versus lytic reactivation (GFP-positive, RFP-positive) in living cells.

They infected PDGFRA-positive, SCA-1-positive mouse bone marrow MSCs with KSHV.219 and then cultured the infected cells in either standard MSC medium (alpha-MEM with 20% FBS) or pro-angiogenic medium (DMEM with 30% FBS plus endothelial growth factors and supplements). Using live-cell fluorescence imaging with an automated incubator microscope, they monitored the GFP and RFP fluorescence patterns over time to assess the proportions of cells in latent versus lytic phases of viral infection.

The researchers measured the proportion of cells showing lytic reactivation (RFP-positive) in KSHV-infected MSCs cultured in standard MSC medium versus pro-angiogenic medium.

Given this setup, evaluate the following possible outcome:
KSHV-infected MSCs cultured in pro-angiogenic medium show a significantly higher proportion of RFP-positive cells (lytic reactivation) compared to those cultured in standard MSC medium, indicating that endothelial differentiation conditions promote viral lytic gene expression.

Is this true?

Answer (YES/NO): NO